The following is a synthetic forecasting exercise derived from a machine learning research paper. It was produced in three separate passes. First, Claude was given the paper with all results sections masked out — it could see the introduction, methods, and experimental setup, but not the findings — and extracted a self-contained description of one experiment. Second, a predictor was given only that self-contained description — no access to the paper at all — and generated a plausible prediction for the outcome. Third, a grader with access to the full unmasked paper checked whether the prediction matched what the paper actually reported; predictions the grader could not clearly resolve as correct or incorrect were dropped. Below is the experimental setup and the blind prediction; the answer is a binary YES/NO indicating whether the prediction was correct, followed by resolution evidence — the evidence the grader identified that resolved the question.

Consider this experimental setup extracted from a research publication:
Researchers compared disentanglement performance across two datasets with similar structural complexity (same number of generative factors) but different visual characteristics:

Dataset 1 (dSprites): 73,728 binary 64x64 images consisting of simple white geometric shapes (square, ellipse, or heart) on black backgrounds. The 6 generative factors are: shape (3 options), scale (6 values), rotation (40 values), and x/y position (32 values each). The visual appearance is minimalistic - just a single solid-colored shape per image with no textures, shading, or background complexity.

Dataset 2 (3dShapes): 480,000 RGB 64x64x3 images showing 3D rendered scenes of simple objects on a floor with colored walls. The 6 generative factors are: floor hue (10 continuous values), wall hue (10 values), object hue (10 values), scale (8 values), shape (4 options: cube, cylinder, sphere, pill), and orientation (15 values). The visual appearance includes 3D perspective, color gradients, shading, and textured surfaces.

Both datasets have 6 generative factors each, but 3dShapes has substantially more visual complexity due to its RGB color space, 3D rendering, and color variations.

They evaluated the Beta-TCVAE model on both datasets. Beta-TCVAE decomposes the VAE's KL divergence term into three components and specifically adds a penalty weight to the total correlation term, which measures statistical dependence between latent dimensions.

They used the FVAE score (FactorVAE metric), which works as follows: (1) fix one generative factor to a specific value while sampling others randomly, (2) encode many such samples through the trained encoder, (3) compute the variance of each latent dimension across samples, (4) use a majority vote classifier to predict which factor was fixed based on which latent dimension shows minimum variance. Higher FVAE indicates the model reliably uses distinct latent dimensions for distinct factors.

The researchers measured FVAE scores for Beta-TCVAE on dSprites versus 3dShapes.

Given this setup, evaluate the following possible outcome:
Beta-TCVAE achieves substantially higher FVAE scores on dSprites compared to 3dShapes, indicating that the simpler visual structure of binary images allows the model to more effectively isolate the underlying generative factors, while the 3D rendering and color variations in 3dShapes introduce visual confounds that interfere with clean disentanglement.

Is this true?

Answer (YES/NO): NO